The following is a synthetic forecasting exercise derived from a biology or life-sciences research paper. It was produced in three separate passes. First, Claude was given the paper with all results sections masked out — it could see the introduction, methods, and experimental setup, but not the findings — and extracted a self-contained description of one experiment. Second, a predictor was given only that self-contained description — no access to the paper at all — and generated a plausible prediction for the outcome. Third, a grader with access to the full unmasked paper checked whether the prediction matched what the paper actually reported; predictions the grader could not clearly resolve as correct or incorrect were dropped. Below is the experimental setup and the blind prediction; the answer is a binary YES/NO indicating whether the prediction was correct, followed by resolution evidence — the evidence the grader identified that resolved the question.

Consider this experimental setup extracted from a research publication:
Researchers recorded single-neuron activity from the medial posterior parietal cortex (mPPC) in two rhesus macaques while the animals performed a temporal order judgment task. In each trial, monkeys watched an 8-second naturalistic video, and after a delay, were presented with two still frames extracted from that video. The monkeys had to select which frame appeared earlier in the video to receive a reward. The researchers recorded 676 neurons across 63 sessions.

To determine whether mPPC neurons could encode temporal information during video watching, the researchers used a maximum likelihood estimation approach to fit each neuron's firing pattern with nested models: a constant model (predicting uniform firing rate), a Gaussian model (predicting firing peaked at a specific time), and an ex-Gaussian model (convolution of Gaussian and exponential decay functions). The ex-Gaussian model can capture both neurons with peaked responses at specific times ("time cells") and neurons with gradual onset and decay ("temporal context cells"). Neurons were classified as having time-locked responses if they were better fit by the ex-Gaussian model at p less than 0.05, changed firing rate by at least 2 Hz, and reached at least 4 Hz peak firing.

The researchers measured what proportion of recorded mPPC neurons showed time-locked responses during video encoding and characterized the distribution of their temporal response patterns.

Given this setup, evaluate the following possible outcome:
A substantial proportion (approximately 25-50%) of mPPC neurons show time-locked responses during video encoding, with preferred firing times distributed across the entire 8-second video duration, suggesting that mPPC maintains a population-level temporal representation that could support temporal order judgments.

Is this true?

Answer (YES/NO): NO